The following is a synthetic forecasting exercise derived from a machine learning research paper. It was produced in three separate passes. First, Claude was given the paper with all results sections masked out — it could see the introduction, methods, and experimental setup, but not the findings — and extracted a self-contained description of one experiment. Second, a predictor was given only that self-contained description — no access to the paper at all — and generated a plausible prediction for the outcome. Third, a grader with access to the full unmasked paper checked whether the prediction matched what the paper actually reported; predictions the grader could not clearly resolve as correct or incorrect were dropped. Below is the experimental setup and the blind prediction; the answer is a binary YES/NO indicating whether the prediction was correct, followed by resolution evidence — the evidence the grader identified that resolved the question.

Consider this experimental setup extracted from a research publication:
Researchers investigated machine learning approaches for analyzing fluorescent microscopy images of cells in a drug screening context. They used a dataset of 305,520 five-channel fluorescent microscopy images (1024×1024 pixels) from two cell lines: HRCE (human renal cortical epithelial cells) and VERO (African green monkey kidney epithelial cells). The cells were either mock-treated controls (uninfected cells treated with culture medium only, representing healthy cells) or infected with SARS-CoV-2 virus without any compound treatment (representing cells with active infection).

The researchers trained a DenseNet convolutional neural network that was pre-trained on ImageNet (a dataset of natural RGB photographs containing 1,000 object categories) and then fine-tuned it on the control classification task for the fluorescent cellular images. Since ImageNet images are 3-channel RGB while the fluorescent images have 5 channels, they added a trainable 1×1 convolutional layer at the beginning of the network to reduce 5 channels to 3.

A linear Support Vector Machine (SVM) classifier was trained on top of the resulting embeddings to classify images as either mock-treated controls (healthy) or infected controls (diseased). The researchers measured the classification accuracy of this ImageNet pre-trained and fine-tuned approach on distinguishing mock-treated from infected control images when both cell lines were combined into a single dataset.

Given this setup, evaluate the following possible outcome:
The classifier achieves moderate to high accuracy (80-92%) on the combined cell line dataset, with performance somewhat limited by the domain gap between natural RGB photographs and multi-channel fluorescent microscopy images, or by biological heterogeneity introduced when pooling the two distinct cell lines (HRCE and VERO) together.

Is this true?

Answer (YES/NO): NO